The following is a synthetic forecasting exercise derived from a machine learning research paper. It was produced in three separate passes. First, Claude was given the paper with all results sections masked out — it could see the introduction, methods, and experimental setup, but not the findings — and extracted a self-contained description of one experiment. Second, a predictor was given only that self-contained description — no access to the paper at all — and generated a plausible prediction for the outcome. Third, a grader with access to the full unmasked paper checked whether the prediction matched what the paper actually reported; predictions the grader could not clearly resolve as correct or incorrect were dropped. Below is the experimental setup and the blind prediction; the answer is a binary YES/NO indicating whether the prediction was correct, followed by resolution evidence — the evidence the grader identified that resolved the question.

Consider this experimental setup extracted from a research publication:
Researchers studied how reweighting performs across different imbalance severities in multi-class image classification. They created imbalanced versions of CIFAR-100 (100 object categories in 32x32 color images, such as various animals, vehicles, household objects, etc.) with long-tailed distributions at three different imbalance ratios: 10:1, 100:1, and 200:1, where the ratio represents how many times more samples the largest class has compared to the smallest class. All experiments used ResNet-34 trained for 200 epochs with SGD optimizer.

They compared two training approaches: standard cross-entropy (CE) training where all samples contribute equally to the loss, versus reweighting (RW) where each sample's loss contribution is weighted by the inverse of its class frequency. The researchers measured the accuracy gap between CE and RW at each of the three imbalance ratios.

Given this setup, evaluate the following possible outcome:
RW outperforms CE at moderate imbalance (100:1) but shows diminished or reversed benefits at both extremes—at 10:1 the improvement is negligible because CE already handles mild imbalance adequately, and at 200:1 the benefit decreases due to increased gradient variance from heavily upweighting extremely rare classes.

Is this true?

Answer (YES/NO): NO